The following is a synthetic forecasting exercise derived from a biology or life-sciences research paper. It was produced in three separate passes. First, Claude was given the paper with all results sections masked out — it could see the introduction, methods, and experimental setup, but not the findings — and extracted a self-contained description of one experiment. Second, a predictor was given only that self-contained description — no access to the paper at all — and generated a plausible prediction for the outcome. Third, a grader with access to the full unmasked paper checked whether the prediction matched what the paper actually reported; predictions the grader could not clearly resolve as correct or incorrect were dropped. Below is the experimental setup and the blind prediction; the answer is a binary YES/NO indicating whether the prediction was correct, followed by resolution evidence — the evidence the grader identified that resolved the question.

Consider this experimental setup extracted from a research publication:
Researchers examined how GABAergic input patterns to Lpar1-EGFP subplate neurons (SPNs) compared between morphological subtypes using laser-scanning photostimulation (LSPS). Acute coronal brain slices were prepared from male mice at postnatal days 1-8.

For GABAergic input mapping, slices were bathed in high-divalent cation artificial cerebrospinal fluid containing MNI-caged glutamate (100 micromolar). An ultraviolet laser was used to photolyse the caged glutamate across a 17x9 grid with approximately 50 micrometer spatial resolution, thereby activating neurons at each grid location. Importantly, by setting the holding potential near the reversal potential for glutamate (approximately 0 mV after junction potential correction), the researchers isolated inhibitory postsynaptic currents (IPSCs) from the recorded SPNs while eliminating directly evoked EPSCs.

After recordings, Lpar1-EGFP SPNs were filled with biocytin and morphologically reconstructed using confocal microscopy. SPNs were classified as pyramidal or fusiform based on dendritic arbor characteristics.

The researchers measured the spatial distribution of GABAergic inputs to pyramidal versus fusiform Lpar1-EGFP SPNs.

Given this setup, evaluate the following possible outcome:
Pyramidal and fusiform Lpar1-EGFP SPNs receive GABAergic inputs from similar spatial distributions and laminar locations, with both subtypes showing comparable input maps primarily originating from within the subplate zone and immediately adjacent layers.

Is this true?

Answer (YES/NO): NO